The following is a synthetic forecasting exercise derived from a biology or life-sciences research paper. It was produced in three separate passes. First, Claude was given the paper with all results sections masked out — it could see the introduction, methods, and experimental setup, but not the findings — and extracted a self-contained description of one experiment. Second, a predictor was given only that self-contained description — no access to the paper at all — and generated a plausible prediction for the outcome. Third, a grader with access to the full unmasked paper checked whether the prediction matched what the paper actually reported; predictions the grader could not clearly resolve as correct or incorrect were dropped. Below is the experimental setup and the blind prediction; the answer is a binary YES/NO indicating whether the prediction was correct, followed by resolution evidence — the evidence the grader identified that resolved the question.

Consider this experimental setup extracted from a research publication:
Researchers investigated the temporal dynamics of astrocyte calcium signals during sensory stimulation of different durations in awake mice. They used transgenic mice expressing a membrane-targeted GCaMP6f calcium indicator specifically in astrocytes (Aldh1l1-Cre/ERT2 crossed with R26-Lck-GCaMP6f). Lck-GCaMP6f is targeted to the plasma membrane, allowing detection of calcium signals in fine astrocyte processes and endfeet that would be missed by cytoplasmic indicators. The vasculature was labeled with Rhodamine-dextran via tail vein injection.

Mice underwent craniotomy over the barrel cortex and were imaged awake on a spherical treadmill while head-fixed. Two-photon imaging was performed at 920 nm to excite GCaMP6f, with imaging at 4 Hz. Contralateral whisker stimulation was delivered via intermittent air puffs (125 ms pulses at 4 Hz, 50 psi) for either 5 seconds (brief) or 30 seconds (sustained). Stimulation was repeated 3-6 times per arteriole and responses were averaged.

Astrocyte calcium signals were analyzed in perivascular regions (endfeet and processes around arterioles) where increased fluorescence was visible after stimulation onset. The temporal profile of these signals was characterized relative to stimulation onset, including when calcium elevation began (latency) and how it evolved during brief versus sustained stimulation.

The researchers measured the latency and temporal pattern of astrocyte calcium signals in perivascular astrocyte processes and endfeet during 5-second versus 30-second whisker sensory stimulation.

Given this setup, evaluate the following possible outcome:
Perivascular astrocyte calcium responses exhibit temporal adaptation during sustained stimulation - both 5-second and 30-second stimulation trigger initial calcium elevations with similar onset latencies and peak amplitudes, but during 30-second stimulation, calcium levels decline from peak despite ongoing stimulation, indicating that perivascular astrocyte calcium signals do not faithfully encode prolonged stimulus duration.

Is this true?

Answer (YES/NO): NO